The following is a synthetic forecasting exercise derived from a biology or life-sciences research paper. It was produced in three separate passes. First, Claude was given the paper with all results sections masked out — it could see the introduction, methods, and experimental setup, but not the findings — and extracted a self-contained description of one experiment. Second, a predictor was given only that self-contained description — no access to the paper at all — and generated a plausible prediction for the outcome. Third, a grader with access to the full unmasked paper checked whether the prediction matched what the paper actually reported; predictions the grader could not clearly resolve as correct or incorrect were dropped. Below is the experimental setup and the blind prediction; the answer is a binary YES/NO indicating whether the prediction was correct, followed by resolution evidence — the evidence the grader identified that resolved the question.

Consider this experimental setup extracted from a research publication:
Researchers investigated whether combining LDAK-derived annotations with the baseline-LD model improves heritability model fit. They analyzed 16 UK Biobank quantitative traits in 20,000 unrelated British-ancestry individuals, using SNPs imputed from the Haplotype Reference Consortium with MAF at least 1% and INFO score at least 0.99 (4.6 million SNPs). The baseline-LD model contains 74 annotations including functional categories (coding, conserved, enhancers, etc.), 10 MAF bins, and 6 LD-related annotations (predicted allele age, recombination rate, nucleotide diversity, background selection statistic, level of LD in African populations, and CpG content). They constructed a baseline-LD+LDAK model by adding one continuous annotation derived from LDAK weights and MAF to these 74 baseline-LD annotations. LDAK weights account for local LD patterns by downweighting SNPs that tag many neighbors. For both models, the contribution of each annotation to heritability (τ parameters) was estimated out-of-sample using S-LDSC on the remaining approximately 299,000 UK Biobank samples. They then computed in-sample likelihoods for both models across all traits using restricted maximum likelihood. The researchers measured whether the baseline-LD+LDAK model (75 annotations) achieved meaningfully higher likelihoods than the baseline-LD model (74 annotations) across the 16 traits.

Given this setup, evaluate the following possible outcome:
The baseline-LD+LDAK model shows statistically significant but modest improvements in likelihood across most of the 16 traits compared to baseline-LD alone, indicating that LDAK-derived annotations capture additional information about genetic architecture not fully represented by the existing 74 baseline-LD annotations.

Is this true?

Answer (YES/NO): NO